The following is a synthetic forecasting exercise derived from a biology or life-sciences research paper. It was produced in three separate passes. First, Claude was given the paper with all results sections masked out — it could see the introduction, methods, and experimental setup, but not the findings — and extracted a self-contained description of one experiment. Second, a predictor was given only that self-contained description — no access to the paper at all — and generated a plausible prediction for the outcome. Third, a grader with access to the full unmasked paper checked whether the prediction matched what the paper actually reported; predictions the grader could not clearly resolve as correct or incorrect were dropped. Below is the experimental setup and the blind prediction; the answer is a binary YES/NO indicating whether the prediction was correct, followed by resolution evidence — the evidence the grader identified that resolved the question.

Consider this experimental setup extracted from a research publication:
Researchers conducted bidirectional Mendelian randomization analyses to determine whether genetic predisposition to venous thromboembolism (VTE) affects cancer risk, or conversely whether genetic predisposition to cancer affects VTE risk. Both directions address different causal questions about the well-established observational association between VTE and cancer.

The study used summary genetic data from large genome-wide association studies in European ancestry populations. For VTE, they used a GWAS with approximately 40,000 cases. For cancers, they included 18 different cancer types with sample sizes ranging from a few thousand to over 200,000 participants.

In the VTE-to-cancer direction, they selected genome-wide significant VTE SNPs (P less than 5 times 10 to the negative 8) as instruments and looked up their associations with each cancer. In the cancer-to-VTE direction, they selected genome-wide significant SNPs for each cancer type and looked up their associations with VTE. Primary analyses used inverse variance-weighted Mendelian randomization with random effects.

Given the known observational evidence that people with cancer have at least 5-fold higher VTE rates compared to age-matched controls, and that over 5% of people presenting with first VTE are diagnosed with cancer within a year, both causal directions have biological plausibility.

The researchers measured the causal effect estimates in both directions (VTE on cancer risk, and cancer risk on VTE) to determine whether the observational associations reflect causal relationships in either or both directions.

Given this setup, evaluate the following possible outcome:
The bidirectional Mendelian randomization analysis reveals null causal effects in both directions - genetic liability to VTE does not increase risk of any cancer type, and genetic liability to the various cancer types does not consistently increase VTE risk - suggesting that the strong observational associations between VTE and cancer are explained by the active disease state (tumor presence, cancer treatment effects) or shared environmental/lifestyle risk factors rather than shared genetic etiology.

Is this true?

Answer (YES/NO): YES